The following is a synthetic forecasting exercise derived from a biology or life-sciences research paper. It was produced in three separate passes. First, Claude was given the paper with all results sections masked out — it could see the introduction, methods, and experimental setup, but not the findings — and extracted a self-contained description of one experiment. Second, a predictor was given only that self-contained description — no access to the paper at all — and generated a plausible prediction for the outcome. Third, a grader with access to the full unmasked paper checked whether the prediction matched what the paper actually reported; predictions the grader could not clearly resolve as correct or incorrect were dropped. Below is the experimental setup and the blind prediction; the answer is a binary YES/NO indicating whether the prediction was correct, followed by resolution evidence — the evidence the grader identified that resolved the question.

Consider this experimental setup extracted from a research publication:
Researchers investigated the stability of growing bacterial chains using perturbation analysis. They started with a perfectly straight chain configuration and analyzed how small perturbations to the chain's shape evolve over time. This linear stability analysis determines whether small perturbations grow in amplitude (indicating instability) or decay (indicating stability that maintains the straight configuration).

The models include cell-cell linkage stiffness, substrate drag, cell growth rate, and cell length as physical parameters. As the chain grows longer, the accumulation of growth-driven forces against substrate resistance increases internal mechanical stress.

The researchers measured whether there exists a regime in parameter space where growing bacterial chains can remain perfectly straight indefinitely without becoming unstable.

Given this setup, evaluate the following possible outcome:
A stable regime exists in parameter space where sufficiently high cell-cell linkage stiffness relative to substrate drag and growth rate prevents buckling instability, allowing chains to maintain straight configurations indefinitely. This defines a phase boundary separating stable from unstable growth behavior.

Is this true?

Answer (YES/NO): NO